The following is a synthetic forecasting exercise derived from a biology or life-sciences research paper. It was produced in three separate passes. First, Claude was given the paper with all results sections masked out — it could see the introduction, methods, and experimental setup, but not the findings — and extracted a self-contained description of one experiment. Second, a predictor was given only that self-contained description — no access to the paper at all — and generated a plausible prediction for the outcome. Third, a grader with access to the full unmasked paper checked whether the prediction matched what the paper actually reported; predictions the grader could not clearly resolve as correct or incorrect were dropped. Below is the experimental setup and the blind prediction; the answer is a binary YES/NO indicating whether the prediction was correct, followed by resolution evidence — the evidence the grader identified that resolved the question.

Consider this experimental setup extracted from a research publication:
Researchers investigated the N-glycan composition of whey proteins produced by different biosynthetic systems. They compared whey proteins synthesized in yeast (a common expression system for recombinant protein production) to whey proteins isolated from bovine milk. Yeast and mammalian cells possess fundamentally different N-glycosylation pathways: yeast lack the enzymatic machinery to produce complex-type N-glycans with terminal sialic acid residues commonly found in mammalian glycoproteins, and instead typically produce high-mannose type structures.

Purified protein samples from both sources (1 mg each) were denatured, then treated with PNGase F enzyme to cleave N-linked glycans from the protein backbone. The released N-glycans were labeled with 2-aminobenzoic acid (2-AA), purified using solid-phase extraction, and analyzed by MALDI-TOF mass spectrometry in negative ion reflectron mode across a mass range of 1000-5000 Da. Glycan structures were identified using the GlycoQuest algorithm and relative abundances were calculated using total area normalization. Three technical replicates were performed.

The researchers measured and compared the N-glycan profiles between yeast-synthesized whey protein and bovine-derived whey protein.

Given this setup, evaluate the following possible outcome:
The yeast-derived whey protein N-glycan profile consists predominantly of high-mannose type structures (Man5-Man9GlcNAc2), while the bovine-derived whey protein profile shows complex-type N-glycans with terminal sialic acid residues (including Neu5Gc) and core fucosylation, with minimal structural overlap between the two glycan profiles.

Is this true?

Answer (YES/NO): NO